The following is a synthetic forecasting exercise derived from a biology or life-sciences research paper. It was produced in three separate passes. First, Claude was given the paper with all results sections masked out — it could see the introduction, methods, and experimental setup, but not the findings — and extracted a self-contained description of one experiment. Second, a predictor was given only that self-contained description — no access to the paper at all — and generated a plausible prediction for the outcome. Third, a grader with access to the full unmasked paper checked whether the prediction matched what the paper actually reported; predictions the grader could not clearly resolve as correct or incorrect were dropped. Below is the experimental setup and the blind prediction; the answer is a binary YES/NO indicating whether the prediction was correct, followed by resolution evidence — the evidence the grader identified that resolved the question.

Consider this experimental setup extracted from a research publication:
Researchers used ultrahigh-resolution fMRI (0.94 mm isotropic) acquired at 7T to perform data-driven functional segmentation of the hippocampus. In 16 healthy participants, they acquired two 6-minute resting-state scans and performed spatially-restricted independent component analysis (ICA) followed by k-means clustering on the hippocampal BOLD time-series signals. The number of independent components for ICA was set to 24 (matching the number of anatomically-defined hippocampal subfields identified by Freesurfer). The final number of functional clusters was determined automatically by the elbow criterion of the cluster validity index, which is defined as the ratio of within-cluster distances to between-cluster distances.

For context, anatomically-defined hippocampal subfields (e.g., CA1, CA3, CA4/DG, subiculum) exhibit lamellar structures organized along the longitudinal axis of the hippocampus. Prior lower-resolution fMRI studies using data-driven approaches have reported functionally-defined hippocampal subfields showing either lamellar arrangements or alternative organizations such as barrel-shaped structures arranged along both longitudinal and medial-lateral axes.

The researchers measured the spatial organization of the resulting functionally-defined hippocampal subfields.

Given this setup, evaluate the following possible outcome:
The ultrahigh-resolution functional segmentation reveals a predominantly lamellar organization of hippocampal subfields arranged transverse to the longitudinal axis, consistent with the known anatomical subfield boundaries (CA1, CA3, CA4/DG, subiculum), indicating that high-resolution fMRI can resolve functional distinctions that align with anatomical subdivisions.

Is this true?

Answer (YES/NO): NO